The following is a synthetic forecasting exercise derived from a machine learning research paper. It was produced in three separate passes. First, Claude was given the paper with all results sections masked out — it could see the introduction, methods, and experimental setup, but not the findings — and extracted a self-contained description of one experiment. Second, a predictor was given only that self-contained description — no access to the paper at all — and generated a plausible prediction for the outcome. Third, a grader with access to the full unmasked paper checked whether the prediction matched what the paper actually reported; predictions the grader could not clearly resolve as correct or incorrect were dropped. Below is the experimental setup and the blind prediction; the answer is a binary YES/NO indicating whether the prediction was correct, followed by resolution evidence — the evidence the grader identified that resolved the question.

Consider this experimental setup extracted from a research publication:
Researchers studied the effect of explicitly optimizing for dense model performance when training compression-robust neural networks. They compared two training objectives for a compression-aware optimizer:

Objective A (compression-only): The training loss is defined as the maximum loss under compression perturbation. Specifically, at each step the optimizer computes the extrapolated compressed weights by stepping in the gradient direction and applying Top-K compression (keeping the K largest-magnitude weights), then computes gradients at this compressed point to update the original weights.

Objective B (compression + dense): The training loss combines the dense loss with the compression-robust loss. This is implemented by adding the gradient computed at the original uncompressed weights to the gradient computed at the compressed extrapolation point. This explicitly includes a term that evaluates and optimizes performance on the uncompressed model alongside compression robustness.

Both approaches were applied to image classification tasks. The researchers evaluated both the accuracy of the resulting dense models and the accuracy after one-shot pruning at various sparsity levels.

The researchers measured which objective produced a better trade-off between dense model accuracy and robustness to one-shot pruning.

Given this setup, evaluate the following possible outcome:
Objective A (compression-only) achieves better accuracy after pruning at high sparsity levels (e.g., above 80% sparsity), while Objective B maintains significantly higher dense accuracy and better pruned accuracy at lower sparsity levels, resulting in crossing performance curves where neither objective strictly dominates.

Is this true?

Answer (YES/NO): NO